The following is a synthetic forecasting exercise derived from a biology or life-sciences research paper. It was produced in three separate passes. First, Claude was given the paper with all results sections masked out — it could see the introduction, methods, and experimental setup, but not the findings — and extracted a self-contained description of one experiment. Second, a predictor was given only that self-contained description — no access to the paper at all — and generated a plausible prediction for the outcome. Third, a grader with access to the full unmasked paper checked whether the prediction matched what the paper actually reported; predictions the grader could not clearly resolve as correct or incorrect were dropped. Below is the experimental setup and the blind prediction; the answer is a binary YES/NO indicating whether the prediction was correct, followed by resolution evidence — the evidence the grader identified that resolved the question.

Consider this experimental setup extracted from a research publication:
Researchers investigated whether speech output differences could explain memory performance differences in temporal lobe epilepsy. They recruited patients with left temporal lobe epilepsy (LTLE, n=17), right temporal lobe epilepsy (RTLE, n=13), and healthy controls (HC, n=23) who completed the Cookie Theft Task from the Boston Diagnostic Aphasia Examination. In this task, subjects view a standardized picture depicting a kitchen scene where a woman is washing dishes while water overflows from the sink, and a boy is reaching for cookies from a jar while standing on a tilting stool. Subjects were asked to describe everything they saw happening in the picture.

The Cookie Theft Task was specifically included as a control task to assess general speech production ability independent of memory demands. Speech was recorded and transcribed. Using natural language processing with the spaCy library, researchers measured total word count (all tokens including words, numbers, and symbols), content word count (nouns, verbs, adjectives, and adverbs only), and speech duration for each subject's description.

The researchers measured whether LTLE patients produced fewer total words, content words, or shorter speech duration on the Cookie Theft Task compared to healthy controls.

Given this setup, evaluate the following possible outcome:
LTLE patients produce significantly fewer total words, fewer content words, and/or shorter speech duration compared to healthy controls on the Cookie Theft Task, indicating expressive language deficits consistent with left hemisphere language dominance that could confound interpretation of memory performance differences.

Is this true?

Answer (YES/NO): NO